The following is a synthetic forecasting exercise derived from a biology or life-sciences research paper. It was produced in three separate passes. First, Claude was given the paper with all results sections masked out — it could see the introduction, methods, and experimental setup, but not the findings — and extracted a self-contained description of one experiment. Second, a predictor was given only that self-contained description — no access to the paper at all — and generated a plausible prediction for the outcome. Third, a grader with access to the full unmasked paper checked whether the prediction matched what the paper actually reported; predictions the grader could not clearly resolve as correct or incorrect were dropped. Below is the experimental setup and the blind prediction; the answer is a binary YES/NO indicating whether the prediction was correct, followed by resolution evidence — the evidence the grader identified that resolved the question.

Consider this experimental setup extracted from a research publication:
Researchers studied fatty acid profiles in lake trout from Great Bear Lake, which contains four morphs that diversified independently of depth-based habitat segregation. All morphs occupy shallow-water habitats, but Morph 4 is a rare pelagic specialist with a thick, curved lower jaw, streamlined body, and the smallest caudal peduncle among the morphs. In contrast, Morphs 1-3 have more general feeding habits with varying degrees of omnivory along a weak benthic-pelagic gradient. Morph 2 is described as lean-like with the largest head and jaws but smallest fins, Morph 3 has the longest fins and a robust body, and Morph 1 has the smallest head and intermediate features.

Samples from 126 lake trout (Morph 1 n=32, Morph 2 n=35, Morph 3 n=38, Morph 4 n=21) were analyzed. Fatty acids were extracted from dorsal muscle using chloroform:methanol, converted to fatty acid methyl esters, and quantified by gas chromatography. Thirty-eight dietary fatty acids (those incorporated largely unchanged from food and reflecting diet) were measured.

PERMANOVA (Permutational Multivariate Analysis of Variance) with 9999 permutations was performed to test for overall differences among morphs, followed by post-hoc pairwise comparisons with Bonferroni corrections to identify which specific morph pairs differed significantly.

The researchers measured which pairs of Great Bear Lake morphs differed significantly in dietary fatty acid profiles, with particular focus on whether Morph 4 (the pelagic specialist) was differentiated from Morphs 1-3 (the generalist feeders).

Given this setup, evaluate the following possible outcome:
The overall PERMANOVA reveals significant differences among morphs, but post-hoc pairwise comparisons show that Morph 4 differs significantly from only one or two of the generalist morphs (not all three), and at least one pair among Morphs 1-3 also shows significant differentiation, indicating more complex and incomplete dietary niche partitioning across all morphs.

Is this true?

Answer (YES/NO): NO